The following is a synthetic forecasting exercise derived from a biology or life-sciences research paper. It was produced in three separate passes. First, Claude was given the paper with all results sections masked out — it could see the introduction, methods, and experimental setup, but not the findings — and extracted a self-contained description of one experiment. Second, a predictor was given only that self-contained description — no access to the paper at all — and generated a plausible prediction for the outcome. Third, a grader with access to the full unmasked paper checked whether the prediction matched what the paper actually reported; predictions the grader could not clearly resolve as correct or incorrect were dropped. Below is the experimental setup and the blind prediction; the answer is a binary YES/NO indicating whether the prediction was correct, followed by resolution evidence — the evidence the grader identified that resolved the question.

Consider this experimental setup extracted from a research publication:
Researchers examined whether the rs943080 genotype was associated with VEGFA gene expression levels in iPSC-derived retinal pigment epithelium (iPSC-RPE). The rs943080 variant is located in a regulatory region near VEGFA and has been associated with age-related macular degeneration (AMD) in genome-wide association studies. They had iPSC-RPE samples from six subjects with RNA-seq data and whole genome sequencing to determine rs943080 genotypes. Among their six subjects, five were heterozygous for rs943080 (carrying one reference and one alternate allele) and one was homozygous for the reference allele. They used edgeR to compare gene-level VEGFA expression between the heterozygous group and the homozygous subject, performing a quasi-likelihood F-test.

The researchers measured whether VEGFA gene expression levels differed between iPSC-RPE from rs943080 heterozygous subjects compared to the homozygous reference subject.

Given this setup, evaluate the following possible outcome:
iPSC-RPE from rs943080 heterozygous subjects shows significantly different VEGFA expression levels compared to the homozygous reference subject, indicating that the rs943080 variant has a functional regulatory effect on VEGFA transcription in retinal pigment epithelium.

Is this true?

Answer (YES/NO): YES